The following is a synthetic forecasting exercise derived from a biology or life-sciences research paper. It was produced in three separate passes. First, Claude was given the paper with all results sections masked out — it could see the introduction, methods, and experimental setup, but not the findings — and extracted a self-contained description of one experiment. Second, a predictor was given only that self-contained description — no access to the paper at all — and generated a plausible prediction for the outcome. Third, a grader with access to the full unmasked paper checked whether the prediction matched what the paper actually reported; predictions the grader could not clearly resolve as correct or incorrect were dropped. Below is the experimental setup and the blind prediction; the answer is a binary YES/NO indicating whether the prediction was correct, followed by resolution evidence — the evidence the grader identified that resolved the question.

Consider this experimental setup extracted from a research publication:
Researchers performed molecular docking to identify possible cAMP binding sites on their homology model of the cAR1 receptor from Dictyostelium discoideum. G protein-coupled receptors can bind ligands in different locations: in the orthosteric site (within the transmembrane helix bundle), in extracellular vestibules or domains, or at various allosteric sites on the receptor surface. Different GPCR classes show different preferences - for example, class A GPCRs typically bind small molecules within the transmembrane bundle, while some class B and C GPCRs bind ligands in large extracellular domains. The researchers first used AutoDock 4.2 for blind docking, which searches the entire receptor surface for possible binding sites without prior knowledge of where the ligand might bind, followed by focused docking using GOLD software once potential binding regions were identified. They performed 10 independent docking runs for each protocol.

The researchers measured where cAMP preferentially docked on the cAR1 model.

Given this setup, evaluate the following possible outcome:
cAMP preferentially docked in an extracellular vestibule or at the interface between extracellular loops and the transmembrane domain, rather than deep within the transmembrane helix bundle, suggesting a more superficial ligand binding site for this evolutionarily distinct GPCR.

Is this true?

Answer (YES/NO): YES